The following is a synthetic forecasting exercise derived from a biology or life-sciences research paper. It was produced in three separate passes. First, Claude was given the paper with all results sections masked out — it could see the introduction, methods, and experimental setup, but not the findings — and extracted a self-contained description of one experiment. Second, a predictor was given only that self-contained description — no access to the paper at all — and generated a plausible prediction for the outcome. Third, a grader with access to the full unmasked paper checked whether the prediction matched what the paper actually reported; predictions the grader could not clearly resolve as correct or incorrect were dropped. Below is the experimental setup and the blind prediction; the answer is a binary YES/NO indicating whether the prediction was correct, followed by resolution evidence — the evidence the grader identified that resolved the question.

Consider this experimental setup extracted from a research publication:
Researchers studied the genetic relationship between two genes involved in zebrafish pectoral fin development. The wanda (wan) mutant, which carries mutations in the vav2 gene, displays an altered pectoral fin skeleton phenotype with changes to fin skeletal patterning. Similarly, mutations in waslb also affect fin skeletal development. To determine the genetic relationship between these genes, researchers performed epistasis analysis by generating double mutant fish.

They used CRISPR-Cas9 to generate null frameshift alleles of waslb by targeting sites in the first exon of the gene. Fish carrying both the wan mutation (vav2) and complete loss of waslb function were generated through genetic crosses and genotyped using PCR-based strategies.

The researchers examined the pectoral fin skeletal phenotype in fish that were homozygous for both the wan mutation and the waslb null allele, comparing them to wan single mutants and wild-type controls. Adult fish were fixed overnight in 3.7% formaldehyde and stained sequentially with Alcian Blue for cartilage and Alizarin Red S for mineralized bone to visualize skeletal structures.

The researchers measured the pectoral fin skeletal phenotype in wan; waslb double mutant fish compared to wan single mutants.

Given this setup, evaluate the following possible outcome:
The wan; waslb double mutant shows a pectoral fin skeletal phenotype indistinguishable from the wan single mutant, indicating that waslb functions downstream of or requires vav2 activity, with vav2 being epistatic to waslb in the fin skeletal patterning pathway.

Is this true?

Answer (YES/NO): NO